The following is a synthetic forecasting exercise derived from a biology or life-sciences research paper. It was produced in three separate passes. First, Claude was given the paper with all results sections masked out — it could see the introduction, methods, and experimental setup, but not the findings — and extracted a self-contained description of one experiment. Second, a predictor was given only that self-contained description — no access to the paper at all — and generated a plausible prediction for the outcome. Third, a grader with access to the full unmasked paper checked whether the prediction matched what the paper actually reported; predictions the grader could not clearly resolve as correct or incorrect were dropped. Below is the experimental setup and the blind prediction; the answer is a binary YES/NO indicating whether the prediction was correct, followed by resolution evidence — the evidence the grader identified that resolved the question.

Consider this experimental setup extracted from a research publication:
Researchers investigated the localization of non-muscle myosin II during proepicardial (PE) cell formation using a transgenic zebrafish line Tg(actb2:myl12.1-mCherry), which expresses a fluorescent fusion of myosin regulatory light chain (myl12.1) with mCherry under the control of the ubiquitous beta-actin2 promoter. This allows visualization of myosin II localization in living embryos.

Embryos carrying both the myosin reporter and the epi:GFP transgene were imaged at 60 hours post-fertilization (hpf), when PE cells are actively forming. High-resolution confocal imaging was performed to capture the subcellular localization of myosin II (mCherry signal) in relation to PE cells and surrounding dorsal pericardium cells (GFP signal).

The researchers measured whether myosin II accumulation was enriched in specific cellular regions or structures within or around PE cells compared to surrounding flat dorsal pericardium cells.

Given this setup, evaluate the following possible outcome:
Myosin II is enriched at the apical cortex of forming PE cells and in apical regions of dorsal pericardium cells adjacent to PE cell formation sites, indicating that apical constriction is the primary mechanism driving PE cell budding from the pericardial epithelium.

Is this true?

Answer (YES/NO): NO